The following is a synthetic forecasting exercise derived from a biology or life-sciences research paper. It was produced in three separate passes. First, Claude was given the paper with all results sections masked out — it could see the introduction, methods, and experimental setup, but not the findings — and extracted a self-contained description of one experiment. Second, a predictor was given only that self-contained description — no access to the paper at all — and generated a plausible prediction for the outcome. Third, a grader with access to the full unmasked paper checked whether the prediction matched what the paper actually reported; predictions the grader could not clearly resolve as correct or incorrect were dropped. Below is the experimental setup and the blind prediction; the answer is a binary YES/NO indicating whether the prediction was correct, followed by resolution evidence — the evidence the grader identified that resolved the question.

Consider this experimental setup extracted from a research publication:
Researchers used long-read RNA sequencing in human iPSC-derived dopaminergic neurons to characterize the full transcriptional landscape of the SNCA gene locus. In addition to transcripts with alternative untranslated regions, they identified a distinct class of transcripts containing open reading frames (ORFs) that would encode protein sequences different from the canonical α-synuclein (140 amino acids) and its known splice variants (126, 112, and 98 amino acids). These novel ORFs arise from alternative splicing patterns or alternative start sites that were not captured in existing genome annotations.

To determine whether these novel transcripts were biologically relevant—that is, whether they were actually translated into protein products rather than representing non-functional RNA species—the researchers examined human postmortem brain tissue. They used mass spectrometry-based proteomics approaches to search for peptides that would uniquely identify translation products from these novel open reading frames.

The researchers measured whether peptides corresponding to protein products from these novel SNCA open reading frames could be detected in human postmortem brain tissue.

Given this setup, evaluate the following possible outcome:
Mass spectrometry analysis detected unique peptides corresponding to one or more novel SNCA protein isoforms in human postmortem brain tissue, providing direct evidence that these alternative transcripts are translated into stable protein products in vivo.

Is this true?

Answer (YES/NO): YES